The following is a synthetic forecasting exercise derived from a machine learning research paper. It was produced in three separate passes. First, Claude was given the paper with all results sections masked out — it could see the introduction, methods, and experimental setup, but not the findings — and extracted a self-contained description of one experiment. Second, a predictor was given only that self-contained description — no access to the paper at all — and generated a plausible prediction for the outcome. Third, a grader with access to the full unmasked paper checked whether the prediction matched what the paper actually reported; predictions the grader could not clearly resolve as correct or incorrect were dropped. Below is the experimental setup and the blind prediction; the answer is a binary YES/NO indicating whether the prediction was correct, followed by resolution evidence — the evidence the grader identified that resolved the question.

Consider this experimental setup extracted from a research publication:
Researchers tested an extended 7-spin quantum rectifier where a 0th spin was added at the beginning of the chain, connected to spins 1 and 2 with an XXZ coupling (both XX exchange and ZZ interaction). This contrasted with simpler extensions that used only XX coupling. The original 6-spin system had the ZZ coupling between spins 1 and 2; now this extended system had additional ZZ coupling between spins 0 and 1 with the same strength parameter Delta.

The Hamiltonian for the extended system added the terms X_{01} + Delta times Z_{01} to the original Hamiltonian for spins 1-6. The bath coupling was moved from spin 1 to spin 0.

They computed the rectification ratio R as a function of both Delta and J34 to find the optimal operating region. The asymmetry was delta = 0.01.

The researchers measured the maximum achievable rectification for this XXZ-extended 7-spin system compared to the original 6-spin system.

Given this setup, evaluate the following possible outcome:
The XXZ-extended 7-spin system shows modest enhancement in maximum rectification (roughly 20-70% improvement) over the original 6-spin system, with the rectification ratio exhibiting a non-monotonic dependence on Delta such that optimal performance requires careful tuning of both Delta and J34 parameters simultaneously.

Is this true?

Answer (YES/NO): NO